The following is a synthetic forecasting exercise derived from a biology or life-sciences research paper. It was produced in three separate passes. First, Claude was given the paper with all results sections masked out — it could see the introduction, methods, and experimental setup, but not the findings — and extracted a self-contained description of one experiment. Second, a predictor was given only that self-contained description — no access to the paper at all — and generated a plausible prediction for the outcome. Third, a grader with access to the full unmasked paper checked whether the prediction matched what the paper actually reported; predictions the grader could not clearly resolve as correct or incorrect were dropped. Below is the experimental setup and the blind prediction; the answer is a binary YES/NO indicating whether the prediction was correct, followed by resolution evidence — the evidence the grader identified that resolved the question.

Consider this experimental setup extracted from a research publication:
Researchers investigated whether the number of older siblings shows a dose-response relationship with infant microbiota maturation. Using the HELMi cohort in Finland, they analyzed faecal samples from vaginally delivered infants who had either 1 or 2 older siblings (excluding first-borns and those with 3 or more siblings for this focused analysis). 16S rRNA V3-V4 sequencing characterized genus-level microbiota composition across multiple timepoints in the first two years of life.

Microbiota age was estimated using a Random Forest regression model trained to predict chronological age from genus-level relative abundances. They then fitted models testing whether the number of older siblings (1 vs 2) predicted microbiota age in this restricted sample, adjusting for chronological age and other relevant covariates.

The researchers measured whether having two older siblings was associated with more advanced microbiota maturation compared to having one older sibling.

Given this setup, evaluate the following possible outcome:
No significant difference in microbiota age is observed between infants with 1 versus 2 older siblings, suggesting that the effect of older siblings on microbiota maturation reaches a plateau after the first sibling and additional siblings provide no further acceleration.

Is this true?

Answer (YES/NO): YES